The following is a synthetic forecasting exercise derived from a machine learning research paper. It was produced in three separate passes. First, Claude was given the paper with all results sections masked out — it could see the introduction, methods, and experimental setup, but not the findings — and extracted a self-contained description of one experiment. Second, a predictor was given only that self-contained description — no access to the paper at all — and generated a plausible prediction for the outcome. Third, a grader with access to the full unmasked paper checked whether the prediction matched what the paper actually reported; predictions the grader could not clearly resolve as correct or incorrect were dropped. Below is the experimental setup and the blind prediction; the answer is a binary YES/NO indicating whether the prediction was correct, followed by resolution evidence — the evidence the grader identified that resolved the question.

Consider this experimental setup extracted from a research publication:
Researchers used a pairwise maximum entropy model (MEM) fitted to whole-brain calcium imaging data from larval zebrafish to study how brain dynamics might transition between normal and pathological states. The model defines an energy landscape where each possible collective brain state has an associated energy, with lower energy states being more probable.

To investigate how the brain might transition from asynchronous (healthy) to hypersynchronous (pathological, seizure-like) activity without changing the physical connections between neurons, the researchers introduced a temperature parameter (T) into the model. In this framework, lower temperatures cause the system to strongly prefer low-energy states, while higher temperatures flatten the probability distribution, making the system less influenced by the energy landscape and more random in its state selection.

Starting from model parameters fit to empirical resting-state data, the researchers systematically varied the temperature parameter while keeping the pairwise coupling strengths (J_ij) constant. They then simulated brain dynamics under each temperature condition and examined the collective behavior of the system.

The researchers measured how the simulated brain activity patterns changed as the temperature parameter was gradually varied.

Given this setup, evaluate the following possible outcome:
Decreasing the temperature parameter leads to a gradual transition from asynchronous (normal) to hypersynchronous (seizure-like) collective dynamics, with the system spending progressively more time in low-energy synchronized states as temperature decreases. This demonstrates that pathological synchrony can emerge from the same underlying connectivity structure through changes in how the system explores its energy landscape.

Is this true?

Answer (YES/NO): NO